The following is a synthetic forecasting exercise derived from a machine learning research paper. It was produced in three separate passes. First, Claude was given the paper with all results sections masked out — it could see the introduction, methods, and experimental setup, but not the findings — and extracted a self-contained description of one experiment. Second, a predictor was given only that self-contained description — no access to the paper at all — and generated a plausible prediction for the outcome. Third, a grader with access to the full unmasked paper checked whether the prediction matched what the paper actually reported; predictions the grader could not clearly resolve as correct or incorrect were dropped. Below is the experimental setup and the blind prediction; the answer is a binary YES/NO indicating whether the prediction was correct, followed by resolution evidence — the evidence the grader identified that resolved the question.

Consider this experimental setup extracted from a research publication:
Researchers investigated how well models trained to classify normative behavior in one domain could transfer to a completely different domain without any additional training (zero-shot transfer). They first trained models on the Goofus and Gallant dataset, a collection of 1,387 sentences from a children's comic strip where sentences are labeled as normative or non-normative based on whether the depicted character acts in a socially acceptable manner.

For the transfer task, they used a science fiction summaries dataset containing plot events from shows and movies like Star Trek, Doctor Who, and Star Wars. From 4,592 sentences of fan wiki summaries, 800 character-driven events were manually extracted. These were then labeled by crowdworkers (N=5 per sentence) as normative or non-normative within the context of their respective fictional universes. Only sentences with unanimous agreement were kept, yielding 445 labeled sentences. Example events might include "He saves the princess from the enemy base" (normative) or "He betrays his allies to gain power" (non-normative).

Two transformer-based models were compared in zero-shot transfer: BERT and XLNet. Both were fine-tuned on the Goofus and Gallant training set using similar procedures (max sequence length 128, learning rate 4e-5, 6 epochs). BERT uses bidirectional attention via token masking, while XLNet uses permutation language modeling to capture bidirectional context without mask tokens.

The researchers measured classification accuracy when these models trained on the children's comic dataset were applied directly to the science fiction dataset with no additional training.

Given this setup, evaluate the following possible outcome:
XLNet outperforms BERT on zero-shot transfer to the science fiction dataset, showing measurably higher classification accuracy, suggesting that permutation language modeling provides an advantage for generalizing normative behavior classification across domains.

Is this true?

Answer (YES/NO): YES